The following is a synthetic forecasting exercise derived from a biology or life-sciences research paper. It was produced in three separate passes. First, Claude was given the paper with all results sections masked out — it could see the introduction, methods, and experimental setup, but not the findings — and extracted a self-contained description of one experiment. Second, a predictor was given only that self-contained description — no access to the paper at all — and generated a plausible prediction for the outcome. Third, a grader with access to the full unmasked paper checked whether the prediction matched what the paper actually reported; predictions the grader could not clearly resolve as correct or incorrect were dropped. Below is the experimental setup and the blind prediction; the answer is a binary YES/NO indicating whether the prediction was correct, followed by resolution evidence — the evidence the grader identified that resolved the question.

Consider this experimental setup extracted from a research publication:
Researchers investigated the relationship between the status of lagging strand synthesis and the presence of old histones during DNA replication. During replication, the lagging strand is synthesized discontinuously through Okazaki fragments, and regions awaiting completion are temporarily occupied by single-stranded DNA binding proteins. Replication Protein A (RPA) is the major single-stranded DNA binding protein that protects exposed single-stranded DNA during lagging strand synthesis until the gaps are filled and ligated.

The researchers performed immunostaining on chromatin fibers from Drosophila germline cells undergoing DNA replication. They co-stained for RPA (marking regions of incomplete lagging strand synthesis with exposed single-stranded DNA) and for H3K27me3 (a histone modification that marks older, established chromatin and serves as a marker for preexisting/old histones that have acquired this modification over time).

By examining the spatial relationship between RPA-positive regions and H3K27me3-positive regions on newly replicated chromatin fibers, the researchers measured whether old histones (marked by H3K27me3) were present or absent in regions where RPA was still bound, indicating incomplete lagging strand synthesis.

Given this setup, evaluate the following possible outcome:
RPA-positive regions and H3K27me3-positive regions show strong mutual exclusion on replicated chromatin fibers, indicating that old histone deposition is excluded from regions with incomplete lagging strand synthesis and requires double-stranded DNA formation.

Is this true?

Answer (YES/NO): YES